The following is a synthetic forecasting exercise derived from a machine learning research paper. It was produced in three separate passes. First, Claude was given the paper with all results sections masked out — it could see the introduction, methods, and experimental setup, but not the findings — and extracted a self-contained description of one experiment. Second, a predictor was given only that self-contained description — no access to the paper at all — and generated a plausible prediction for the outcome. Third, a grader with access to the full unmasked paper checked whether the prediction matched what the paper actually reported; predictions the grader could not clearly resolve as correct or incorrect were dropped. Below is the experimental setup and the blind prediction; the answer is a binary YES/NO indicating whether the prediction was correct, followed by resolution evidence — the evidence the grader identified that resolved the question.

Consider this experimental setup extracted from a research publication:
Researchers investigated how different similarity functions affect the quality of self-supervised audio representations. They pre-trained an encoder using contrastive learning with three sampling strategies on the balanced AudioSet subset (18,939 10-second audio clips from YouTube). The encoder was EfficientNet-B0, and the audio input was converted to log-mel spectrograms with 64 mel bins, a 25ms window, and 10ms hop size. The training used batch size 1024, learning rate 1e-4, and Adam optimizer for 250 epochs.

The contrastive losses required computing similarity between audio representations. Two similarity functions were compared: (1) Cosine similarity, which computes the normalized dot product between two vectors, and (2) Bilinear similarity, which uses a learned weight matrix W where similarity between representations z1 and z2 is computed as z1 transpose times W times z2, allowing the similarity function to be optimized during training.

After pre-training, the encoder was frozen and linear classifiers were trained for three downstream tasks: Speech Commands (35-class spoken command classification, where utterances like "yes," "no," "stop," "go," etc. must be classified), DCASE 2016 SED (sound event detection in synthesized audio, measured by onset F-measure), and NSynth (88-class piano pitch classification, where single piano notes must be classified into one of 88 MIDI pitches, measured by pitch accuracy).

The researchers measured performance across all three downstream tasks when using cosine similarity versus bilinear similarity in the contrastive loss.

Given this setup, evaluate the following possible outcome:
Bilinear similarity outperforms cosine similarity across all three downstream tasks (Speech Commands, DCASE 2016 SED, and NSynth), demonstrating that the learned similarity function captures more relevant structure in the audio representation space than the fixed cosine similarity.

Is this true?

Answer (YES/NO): YES